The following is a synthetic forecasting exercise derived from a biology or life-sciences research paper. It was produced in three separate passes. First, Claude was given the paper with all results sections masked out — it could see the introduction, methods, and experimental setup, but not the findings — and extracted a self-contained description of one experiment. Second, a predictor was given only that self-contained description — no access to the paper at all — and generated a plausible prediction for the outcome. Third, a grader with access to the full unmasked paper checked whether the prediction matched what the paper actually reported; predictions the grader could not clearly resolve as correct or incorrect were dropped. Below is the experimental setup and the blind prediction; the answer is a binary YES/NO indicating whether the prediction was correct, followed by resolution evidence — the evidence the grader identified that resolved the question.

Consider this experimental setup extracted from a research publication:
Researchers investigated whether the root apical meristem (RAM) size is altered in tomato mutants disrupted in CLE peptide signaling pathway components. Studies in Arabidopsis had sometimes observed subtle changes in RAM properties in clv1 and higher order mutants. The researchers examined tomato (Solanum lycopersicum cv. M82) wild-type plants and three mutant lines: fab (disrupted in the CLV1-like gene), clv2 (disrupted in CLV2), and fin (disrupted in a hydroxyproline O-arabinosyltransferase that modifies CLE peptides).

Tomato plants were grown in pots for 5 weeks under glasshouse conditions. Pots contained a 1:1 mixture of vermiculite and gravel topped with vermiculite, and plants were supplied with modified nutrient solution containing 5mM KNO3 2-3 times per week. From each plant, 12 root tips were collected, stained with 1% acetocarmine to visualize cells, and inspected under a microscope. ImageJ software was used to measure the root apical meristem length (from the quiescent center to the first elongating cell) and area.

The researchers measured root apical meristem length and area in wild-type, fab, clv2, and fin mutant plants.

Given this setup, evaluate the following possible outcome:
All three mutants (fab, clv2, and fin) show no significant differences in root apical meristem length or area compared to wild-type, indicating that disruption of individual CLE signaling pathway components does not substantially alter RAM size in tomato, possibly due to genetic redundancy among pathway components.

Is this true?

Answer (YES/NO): YES